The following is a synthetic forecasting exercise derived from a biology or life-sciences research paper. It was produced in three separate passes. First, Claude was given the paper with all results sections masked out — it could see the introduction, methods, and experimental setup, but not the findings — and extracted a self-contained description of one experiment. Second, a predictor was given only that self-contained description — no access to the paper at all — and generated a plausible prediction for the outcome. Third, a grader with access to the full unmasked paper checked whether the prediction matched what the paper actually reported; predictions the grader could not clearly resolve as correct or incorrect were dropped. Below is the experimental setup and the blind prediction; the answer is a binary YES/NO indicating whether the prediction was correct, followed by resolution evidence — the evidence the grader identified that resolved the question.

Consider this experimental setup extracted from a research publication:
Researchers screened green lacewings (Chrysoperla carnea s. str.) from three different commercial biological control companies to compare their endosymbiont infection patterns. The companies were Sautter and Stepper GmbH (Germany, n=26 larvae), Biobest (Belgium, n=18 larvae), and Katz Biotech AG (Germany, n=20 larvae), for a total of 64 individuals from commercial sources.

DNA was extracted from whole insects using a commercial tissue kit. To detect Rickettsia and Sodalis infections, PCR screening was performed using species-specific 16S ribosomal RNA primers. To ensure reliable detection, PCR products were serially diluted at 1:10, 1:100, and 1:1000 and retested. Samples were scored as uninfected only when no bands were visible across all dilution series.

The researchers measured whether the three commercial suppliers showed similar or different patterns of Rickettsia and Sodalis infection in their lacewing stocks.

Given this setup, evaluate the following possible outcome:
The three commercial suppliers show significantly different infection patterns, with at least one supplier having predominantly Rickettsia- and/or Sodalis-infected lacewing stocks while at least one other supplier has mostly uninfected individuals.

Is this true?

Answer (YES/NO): NO